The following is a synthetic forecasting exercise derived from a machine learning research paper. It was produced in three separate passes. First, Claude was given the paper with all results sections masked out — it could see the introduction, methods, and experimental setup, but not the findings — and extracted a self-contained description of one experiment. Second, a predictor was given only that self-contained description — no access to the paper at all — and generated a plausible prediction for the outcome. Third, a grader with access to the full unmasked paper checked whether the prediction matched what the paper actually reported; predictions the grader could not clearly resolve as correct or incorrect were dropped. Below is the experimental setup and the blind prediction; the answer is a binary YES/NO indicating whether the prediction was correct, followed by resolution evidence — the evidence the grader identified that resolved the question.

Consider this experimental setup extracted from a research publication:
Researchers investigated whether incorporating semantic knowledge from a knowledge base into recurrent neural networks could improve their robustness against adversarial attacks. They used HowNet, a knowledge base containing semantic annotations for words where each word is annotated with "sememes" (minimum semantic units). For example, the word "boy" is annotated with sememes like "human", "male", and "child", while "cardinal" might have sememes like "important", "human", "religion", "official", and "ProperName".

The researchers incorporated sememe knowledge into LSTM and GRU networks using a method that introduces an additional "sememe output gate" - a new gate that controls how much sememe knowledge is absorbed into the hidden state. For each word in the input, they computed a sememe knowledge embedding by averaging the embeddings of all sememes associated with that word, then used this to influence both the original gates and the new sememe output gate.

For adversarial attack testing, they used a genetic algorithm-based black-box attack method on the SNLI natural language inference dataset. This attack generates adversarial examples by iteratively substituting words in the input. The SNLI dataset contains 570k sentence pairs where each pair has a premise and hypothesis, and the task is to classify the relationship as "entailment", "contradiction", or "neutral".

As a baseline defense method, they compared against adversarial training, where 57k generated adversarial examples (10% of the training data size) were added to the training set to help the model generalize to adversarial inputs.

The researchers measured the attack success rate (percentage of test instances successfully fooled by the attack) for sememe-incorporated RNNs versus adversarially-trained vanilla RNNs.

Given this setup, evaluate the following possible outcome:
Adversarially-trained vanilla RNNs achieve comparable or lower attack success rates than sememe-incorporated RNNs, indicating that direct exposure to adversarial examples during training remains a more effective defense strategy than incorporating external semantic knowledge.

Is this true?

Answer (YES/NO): NO